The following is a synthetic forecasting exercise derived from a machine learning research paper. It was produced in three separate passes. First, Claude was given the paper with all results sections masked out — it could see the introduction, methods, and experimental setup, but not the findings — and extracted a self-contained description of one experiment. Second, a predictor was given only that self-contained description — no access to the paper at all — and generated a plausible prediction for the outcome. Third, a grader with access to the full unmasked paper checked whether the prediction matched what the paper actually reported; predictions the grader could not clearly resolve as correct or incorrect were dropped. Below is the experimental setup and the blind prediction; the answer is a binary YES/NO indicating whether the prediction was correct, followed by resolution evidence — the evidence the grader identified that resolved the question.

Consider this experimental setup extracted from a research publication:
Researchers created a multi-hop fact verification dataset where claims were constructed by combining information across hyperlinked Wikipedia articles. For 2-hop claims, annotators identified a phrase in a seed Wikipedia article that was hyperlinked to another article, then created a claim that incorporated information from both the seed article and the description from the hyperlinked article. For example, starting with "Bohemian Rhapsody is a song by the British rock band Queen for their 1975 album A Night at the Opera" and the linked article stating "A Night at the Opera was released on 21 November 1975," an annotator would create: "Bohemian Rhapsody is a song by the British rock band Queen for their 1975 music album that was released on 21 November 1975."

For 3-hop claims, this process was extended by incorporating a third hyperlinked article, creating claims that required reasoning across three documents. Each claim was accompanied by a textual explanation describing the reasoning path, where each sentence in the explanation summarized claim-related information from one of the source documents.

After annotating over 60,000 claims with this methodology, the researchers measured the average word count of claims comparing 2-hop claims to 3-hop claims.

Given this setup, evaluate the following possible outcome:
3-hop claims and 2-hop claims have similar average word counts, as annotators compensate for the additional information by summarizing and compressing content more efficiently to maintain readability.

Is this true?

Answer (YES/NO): NO